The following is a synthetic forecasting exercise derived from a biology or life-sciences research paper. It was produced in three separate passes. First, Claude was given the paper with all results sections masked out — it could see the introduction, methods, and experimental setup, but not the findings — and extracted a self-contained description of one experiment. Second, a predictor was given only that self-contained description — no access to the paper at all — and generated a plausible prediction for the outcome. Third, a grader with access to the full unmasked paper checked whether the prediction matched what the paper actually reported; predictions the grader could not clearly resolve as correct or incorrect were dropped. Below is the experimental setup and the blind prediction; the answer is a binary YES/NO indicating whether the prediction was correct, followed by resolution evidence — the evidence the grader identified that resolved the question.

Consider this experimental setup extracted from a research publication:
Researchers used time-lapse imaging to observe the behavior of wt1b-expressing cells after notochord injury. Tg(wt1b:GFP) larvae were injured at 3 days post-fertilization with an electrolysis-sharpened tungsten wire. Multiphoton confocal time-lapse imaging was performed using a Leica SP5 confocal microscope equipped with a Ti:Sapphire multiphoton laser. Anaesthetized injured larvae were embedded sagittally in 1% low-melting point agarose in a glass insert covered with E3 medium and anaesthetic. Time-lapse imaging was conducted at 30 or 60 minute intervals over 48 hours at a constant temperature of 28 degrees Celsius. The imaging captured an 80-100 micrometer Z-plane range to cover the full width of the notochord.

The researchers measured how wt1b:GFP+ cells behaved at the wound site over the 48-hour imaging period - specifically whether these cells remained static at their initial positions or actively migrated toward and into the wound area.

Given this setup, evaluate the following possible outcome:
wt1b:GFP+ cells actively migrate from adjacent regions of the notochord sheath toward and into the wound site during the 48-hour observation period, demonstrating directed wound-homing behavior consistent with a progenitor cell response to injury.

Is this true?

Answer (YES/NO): YES